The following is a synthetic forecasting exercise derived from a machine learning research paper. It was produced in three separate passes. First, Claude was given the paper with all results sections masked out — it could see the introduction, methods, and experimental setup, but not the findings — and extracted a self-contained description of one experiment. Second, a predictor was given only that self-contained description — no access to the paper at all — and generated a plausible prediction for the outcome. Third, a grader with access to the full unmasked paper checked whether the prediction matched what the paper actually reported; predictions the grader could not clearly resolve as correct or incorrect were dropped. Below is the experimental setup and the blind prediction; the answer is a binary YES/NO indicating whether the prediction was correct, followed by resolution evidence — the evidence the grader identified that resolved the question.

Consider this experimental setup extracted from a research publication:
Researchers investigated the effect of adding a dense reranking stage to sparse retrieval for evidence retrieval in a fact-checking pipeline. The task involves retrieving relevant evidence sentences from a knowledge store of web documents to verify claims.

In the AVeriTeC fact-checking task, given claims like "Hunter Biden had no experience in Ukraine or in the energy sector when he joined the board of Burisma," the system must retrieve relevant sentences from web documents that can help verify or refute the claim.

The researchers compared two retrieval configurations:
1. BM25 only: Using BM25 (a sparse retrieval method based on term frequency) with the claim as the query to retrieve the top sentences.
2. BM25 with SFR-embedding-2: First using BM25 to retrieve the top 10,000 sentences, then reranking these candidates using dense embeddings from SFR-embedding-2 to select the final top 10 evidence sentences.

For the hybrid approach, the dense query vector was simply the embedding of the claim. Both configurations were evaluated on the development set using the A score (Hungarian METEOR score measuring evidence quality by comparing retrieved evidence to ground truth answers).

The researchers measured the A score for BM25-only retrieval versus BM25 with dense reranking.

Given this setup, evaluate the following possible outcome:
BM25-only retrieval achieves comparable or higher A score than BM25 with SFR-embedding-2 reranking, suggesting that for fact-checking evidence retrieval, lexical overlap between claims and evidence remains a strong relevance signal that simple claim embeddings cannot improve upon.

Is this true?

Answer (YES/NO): NO